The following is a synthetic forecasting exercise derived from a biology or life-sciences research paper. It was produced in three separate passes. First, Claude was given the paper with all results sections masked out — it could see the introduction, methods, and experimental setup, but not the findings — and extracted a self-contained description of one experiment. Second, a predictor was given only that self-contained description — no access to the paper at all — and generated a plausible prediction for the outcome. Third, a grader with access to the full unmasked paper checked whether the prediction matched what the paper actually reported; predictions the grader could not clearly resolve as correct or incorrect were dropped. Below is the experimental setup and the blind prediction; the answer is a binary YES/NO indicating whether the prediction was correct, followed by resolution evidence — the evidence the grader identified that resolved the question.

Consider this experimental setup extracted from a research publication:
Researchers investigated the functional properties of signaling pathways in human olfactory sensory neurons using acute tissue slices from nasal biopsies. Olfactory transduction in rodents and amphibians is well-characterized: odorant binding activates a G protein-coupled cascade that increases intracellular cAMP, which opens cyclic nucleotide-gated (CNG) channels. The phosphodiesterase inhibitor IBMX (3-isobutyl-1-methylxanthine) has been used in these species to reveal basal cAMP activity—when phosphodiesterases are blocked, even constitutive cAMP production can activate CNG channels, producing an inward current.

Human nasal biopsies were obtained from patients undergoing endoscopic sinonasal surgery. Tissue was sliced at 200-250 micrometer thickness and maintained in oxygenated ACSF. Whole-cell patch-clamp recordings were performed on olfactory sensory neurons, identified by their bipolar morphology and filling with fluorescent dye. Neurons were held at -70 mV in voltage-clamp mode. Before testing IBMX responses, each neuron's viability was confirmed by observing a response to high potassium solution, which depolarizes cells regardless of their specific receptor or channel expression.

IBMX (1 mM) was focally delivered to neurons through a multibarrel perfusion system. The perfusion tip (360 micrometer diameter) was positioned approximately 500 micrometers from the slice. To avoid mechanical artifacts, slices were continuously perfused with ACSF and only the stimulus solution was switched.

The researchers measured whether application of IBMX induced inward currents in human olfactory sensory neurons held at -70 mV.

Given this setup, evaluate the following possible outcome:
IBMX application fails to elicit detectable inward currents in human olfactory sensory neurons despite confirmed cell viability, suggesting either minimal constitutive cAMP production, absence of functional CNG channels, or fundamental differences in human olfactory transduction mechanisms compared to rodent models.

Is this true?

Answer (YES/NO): NO